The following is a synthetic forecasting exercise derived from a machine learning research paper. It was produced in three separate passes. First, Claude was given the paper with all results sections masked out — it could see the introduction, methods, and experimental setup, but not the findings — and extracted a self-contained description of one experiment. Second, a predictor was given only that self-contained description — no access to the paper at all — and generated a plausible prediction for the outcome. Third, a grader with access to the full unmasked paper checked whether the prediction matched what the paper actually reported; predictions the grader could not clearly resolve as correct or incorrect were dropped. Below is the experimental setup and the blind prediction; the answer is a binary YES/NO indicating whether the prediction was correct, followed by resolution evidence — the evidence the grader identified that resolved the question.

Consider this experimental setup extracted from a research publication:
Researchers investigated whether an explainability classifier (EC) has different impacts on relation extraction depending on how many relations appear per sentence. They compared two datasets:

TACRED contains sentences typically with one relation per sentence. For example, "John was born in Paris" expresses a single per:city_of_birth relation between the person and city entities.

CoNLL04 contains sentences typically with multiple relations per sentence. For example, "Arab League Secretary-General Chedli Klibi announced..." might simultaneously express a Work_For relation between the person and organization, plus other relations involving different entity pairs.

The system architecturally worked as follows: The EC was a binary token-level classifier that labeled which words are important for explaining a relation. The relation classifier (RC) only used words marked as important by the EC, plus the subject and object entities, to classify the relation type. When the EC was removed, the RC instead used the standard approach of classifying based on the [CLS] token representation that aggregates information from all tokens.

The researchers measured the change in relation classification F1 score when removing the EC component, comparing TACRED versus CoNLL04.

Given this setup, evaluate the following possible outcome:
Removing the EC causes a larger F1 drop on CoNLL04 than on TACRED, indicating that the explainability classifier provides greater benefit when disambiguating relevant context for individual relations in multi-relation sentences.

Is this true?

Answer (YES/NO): YES